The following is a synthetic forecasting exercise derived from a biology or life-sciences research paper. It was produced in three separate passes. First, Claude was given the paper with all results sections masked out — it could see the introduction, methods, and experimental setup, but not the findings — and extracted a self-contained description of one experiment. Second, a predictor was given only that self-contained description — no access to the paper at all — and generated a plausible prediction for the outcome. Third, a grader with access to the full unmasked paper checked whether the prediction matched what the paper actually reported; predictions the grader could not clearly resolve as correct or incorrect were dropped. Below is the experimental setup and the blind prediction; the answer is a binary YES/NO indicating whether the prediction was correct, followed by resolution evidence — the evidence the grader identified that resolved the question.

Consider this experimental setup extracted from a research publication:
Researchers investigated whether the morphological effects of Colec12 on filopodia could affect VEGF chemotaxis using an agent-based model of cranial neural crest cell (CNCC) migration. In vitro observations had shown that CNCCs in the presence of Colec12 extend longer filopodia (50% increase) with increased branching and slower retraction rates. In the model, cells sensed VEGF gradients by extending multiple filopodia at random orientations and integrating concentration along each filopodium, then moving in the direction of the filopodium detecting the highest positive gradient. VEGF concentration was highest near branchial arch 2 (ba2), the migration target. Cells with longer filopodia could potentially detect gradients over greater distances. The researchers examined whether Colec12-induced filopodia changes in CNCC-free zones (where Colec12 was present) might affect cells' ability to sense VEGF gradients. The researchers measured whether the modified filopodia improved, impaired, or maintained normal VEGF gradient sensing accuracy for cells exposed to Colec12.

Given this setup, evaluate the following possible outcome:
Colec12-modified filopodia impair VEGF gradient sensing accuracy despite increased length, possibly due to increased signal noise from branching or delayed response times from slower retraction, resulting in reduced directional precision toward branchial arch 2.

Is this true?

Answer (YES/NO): NO